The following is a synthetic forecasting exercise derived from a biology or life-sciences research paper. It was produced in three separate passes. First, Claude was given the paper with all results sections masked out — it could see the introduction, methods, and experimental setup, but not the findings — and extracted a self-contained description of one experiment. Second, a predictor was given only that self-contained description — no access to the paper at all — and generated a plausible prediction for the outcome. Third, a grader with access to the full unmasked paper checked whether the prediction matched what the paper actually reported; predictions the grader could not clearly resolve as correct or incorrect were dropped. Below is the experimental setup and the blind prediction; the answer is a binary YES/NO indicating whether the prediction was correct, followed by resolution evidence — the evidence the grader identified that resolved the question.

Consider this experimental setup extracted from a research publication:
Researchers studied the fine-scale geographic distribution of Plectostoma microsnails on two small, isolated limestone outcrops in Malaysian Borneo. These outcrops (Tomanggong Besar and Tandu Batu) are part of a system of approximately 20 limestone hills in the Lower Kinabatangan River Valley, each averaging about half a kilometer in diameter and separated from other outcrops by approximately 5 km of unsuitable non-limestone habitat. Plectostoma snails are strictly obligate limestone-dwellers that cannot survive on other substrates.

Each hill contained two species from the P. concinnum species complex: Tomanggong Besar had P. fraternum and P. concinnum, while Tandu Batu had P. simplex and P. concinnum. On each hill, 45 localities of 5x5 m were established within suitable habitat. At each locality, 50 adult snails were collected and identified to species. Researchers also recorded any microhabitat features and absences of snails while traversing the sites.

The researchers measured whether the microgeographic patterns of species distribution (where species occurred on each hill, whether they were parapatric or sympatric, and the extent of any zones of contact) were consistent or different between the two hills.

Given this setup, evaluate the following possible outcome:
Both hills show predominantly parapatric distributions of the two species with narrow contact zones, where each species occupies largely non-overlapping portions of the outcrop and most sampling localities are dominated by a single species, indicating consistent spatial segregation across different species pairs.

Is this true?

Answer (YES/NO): NO